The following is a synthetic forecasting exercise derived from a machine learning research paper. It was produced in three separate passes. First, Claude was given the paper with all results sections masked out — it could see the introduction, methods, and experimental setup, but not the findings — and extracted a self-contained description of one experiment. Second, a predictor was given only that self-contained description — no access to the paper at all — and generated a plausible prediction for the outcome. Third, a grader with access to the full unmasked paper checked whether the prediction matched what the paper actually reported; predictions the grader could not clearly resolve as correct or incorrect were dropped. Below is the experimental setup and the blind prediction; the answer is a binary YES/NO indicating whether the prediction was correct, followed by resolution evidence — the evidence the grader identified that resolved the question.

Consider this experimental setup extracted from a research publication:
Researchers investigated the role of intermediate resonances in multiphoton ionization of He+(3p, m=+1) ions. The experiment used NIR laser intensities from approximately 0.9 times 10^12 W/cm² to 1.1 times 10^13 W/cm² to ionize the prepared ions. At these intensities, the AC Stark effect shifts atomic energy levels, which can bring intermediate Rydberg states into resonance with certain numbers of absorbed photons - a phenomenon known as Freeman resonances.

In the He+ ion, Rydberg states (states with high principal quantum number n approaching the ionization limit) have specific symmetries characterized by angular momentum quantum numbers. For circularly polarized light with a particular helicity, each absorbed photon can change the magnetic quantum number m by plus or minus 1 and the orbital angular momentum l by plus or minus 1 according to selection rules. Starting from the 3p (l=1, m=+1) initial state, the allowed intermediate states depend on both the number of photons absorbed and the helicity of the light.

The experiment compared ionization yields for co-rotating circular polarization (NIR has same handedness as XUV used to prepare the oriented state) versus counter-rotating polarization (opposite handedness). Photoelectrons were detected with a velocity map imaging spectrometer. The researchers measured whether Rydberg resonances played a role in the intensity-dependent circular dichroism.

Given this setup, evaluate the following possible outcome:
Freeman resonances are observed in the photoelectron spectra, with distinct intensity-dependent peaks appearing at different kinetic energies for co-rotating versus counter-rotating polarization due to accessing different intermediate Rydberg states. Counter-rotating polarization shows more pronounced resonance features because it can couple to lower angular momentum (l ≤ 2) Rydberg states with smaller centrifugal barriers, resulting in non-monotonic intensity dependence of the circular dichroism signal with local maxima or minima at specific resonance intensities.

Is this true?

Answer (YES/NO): NO